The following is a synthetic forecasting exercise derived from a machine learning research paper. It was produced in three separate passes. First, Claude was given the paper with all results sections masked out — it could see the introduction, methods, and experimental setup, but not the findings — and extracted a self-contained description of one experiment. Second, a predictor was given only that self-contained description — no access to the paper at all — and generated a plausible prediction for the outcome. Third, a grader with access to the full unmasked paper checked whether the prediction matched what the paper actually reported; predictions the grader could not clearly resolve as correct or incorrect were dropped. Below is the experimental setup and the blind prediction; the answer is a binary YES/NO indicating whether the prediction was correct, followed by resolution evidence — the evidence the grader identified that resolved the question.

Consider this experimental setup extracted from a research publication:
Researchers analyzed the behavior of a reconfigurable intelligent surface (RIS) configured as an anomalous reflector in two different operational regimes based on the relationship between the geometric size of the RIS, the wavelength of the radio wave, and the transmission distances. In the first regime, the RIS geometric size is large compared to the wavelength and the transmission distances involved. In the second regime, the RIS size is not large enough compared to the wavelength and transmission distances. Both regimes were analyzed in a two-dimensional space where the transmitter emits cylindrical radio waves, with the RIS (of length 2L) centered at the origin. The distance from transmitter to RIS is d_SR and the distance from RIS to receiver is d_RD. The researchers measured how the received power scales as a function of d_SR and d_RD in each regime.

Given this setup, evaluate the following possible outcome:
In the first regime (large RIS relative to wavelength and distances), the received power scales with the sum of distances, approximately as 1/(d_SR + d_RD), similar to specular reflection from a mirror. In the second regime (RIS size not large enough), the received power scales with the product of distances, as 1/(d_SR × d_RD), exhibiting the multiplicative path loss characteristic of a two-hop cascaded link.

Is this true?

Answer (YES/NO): YES